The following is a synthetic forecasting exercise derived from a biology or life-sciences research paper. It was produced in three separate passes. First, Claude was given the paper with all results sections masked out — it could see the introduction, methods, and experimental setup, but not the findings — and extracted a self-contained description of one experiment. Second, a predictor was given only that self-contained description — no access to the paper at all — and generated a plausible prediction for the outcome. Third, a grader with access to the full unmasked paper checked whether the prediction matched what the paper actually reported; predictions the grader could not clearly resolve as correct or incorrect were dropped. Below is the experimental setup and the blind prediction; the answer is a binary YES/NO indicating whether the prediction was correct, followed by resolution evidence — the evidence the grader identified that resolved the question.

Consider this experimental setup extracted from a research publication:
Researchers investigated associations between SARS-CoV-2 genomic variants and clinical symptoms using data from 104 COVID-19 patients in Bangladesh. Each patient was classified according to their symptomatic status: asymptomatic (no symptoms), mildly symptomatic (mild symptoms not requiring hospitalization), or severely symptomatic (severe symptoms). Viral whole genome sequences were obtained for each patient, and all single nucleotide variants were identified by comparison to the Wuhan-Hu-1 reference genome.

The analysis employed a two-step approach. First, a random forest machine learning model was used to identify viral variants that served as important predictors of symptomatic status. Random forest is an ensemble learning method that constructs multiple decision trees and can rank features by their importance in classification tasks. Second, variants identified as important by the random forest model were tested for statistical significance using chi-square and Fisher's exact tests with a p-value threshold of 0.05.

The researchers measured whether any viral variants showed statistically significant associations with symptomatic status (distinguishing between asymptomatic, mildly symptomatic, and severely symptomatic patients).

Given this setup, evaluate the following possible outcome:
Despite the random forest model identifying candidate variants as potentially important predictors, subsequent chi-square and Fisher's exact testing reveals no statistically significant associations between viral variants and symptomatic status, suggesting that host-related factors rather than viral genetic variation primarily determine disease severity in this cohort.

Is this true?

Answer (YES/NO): NO